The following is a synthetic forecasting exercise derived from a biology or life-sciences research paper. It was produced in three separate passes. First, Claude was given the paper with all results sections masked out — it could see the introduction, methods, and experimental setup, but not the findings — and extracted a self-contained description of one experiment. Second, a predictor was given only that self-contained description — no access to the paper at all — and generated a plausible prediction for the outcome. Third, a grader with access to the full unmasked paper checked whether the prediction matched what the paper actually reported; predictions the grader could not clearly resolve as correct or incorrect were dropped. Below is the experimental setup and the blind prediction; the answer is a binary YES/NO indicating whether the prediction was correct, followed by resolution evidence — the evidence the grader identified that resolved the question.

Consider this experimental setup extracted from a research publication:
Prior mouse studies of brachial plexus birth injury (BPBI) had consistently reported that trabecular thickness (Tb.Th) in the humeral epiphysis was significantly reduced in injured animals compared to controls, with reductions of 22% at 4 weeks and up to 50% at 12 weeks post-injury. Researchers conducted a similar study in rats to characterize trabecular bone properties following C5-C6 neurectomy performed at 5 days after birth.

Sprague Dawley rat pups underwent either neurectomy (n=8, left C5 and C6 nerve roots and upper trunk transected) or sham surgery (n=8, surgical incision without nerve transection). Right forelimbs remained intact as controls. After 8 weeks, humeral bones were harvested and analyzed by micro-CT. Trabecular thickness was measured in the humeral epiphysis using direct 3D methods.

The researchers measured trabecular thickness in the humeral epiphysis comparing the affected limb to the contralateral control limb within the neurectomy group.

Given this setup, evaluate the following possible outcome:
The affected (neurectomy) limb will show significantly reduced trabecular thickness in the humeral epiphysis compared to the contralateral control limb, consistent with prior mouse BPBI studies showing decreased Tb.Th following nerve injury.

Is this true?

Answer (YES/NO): NO